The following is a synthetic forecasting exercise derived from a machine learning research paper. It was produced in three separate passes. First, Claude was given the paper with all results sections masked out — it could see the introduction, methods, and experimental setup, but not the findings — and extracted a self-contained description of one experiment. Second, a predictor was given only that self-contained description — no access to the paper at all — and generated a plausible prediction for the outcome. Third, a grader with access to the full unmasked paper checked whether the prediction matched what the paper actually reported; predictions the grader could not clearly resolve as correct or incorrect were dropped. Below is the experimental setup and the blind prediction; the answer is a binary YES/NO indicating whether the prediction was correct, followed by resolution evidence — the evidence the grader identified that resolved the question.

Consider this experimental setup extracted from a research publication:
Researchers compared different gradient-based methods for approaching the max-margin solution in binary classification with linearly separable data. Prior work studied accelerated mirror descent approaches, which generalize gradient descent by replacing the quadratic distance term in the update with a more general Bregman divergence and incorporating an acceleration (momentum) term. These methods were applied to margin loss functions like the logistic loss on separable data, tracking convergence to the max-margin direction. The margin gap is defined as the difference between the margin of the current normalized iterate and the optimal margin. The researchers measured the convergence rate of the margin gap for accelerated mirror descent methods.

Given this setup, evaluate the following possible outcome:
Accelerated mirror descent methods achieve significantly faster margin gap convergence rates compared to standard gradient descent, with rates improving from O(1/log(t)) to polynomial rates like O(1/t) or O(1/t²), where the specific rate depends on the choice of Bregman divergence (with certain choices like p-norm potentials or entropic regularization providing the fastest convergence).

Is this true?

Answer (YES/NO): YES